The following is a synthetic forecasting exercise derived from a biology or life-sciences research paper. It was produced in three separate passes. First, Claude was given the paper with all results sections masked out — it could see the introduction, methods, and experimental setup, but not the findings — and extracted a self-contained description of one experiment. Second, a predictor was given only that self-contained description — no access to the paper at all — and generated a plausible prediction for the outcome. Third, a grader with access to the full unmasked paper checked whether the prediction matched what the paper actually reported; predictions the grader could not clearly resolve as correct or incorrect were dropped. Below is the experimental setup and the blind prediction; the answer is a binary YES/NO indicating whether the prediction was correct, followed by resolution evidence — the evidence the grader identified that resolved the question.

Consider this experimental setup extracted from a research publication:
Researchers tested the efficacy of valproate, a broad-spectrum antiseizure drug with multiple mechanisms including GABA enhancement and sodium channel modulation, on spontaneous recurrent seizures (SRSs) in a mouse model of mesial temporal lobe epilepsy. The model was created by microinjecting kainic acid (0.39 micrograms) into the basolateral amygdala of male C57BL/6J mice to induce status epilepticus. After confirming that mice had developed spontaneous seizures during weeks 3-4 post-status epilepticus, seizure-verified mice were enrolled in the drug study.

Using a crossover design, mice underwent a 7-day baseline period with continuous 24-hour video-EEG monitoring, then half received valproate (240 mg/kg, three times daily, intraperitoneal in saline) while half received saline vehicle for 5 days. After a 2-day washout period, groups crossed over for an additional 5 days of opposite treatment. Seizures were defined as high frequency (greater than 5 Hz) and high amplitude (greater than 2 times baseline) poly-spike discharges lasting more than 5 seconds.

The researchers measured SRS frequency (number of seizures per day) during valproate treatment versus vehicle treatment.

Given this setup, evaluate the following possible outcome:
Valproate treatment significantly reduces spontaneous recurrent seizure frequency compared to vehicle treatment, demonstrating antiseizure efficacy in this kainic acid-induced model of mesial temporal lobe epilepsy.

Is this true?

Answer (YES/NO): YES